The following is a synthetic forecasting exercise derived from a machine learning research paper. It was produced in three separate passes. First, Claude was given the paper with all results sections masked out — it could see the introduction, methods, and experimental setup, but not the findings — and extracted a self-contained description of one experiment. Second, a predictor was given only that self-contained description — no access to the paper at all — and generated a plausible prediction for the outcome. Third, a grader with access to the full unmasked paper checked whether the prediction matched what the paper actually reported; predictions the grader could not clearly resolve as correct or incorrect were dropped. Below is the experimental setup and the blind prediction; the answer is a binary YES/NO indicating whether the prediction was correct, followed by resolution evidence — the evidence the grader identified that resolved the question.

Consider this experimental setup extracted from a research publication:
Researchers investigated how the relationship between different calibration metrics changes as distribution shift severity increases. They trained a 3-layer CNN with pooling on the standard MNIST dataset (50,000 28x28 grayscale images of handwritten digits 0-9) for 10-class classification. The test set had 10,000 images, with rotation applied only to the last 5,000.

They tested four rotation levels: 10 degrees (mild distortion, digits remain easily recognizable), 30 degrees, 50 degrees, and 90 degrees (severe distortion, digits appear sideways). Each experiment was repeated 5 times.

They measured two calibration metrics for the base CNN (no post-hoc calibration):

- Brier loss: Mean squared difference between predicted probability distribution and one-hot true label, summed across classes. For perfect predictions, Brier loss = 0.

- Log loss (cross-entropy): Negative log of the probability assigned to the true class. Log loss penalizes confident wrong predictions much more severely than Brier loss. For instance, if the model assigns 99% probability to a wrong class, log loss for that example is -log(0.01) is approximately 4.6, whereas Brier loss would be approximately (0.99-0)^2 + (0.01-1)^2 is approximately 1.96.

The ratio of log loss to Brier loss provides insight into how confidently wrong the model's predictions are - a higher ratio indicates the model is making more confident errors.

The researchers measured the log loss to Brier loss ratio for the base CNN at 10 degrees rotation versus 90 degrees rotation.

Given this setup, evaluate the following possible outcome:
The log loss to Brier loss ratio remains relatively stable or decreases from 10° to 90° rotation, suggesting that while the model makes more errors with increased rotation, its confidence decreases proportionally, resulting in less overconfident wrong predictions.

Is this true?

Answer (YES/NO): NO